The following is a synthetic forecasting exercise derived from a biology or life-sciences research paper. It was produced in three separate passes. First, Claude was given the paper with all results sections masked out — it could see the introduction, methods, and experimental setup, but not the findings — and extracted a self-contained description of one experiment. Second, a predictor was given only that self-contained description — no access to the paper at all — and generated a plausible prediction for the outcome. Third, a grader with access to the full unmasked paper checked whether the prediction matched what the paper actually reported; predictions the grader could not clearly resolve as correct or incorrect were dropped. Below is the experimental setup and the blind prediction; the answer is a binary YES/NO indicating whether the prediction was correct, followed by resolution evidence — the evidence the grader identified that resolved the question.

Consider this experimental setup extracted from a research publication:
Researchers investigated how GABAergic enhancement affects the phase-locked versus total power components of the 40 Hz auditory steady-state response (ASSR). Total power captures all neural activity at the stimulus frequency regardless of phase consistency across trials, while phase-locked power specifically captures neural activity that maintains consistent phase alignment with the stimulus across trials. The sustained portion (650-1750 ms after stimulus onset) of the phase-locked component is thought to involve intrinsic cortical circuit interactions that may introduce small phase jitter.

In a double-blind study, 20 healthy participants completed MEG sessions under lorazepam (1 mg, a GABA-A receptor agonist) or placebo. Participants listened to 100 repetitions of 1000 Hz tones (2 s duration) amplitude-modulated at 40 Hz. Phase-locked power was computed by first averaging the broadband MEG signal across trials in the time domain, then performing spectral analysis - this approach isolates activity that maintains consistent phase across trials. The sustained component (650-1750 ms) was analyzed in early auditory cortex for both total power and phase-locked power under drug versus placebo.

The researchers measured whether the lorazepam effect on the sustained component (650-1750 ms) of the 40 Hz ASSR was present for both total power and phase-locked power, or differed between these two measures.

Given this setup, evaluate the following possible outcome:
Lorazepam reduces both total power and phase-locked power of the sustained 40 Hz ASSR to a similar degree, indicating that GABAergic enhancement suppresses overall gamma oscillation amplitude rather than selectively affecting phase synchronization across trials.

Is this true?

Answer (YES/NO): NO